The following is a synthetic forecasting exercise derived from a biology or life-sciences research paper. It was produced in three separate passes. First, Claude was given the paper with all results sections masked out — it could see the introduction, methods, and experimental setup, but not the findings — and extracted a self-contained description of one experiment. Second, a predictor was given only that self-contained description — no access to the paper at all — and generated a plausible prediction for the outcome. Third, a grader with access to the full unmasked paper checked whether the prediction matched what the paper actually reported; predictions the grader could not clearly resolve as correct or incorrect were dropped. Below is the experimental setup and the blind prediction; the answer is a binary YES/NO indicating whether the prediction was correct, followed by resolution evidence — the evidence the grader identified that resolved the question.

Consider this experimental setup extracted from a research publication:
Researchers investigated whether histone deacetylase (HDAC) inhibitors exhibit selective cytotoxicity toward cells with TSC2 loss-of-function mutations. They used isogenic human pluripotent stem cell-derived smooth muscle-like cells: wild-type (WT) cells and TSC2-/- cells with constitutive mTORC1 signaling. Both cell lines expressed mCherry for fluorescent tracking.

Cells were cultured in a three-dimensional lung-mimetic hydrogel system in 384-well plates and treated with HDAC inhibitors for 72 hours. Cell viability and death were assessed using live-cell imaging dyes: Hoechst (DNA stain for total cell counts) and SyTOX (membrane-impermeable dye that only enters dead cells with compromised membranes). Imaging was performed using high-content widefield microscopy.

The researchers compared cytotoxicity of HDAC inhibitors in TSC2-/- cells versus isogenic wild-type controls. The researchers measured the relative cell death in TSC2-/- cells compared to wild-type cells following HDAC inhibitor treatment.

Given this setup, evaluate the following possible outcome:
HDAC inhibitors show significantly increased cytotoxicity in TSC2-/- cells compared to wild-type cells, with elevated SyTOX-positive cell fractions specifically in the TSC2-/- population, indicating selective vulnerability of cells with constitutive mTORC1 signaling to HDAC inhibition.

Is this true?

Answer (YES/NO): YES